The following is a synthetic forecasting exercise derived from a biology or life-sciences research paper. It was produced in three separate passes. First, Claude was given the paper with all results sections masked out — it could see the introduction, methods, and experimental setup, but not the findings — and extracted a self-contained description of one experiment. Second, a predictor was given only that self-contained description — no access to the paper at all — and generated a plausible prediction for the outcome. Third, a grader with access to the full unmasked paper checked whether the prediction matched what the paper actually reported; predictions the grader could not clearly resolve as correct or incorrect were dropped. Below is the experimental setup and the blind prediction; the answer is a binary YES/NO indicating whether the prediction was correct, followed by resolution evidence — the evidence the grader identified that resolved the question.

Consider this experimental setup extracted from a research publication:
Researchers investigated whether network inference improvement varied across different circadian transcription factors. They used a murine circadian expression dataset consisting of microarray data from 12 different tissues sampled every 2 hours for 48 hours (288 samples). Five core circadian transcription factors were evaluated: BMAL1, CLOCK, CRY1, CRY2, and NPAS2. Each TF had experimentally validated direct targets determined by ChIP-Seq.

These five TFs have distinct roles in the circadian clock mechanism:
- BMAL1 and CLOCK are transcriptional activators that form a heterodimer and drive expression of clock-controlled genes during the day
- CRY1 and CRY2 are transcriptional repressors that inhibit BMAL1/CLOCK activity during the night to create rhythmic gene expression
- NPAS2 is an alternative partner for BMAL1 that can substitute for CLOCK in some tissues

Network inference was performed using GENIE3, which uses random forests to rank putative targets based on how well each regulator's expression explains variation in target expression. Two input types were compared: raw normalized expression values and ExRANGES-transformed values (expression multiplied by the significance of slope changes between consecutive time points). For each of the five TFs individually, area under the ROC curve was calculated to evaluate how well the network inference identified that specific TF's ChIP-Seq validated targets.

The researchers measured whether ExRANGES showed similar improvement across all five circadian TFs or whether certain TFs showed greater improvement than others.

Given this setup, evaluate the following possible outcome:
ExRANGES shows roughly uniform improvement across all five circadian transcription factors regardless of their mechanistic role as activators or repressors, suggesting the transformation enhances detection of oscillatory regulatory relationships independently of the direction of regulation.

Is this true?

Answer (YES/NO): NO